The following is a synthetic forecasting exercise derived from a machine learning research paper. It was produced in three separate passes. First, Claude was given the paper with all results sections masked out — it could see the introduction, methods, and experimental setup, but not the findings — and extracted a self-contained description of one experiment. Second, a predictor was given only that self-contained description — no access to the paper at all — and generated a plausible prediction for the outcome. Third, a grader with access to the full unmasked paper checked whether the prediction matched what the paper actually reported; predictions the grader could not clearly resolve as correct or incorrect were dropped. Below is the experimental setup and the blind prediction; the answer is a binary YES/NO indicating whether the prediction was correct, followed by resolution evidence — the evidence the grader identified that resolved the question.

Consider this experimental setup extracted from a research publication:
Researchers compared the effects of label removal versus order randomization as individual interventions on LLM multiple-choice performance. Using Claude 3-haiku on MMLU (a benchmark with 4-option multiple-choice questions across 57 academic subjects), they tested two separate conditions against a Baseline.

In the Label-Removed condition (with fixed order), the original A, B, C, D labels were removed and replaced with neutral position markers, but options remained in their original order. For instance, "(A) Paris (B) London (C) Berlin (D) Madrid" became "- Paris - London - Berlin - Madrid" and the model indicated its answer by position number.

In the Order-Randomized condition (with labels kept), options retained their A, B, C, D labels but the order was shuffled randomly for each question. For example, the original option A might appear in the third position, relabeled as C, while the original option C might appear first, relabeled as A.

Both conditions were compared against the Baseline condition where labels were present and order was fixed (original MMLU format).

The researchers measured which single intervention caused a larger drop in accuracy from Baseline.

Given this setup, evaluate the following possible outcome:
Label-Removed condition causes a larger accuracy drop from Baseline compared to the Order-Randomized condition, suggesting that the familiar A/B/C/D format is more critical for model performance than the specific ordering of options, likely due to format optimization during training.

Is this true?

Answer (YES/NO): NO